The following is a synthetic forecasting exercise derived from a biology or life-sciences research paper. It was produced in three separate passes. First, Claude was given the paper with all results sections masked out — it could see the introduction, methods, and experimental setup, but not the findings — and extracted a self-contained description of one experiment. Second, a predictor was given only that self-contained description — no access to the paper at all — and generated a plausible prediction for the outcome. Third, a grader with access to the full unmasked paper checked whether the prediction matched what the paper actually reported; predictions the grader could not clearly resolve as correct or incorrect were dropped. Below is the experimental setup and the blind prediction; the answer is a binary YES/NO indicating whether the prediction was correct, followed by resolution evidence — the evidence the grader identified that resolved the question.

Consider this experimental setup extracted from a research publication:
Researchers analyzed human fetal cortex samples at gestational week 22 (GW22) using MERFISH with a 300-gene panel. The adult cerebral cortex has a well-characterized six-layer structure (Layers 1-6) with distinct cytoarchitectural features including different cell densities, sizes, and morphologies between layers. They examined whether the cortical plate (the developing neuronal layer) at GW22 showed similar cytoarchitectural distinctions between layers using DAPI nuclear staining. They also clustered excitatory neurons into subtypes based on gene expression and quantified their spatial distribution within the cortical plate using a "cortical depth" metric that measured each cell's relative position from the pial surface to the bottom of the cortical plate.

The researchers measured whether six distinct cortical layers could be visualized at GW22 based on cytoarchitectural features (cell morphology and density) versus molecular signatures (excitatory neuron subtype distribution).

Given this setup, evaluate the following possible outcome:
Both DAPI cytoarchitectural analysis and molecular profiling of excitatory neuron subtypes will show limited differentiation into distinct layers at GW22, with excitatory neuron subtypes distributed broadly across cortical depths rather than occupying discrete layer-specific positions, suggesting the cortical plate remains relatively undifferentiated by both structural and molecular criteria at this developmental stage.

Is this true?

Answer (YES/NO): NO